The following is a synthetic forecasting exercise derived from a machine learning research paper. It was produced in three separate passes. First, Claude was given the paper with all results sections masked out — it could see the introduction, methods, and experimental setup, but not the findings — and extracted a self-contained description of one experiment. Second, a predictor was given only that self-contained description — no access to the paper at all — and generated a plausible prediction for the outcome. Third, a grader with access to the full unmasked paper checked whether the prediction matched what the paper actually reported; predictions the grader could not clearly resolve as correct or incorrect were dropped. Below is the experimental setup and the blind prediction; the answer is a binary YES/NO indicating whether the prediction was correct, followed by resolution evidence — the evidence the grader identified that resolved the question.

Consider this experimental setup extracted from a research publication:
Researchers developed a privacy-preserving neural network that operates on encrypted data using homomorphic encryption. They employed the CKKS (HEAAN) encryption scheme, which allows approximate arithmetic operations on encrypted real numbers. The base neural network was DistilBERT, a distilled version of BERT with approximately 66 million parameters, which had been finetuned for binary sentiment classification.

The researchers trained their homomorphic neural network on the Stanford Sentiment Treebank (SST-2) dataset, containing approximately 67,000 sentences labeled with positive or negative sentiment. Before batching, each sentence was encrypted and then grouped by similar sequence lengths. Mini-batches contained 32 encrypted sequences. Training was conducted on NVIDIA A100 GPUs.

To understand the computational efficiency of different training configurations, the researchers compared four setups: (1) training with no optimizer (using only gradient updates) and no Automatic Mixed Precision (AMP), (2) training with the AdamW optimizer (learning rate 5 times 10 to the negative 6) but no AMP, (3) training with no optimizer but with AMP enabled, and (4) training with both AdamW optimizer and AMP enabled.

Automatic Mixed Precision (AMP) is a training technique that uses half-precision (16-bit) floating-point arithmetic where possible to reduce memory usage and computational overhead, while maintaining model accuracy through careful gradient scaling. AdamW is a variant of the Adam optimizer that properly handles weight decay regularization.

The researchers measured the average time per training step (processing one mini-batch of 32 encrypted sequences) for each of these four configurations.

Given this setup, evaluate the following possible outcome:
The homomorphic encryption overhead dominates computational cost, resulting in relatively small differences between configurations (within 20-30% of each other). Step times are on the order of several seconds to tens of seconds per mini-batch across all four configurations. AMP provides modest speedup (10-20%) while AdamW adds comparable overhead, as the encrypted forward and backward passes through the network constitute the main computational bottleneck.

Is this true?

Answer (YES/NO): NO